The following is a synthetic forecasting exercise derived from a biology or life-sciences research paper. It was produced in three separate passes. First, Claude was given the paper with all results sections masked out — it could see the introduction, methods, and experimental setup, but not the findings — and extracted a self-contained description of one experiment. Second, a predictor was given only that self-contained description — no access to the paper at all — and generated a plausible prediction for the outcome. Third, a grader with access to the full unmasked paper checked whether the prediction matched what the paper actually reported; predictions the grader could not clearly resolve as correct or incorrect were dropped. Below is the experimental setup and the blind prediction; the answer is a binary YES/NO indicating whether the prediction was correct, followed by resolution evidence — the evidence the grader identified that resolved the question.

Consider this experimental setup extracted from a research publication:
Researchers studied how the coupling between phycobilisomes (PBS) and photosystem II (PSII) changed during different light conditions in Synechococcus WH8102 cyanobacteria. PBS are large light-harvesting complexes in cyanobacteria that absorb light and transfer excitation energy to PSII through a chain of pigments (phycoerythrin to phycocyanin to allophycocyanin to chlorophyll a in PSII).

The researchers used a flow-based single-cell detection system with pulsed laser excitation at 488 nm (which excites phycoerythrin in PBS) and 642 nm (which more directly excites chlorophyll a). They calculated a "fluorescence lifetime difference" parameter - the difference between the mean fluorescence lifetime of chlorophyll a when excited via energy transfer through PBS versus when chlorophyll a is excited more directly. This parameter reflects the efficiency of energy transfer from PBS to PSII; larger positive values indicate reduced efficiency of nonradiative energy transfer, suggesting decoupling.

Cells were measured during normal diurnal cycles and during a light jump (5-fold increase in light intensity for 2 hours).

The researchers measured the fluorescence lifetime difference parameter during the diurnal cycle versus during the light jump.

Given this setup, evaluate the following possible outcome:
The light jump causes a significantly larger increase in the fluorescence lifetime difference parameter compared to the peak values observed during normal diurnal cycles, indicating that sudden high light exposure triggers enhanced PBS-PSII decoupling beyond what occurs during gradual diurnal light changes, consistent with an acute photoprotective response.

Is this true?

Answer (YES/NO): YES